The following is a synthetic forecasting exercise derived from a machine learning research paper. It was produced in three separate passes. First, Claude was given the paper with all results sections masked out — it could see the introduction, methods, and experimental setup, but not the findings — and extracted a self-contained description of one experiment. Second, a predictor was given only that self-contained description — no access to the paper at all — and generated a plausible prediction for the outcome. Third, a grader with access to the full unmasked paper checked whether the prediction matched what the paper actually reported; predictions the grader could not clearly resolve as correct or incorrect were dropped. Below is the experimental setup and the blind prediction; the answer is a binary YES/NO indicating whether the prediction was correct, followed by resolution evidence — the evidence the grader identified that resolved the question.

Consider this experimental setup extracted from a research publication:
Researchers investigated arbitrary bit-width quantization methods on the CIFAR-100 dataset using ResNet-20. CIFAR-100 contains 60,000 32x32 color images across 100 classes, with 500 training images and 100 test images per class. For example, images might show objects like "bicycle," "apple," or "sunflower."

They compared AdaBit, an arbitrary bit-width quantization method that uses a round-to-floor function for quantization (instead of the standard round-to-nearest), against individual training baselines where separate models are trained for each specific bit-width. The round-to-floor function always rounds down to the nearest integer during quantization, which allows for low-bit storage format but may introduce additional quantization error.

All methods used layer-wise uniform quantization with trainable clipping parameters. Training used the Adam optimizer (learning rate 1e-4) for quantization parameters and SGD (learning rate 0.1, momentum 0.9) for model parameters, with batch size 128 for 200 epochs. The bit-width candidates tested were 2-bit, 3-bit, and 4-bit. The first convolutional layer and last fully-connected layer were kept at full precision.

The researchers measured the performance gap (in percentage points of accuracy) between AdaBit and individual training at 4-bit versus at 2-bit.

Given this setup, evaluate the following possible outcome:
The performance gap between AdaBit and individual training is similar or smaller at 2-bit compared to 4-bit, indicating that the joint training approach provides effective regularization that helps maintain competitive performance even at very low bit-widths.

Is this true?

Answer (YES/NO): NO